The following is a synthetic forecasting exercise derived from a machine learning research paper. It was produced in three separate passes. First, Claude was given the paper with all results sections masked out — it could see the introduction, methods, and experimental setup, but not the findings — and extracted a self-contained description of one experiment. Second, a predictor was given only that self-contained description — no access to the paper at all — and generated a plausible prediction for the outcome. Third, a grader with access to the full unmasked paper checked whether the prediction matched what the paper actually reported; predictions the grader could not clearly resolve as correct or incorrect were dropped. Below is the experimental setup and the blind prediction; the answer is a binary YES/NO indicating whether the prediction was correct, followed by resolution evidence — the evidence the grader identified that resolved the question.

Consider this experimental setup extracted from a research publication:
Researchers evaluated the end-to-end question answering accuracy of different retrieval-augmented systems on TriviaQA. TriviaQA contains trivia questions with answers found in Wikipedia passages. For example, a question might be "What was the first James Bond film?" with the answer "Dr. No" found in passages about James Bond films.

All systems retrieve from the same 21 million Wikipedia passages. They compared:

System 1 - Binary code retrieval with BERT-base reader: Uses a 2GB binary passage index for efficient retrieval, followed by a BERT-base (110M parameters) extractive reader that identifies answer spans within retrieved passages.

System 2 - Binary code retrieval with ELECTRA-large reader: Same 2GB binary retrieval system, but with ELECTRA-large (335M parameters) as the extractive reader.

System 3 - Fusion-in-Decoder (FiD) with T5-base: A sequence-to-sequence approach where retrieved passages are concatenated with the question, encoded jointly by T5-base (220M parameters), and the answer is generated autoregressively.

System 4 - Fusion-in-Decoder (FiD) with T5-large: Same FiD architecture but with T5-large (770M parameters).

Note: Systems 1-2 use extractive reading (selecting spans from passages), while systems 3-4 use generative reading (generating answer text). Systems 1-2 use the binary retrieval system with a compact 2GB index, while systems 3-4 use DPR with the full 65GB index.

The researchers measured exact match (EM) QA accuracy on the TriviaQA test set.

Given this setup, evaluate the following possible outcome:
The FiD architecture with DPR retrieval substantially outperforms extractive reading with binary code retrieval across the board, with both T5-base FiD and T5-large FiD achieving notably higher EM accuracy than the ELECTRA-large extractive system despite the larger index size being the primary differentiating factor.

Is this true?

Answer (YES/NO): NO